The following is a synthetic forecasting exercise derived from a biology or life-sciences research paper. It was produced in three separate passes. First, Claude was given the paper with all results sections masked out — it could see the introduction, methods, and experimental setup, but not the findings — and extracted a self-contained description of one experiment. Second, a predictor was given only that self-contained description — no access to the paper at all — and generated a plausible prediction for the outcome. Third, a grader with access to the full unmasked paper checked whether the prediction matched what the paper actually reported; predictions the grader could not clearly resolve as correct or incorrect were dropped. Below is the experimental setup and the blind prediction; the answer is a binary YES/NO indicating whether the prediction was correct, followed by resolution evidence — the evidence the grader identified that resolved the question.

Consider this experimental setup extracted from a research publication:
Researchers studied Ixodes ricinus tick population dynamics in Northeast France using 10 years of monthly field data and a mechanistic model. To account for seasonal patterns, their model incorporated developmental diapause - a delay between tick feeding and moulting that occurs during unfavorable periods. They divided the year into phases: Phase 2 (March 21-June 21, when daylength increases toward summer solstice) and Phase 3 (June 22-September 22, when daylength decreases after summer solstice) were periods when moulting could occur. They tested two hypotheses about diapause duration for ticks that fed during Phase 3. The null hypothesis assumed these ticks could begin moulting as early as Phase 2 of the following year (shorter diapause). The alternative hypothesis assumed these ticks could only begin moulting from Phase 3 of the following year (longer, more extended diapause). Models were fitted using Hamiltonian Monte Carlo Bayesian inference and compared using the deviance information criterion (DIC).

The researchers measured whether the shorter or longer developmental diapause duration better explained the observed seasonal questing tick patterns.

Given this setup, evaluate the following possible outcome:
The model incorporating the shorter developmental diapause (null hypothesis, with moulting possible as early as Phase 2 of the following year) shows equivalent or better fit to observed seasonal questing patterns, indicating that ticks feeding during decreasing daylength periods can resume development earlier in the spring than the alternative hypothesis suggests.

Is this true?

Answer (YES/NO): YES